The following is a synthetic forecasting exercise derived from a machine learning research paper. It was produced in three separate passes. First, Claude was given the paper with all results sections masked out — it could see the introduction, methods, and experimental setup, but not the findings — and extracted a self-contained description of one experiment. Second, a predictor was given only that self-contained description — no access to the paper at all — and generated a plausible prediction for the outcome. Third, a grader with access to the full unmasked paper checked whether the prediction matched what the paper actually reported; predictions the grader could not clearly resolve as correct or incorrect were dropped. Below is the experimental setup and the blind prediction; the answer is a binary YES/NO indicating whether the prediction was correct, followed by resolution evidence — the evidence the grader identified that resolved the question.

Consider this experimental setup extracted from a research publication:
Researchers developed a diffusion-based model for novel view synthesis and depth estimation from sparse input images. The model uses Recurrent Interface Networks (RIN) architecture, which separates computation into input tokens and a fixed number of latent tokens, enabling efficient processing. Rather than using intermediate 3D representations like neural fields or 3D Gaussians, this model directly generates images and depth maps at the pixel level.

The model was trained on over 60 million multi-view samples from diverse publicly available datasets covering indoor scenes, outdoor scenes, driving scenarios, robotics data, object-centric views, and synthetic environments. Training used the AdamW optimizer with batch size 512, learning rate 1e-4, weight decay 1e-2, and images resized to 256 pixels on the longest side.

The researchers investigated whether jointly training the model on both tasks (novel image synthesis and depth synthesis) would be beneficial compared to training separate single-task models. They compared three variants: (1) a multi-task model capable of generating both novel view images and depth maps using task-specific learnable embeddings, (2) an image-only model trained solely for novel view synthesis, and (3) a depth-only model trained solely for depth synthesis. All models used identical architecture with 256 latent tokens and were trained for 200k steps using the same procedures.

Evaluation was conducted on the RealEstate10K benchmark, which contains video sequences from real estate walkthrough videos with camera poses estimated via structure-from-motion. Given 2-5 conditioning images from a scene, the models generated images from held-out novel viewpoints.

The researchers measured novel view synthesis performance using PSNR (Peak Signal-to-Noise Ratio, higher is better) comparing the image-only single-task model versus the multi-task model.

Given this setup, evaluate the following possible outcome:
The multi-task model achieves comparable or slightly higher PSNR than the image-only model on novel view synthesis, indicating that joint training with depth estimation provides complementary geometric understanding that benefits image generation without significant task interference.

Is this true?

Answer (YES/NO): NO